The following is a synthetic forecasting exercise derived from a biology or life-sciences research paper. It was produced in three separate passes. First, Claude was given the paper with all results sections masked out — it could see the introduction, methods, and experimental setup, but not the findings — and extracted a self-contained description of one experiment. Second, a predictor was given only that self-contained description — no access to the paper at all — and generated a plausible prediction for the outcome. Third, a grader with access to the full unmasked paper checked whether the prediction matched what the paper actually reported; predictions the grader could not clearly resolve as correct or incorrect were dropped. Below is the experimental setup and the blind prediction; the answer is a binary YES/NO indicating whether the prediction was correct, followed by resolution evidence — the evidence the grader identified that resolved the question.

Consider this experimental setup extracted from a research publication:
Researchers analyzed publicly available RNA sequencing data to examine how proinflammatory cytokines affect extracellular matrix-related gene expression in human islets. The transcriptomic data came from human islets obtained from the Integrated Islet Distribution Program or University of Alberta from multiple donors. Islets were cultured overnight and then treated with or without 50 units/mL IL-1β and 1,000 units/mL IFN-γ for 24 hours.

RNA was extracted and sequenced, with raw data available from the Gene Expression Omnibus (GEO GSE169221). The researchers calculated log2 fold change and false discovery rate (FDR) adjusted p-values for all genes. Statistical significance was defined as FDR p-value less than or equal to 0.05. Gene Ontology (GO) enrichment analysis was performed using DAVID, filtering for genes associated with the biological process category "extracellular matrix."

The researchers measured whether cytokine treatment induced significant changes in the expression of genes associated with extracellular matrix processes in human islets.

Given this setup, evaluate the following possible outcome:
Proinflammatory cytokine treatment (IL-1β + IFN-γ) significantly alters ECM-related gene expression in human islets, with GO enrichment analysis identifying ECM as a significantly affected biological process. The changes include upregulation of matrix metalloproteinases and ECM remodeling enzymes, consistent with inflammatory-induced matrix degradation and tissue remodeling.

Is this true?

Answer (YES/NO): YES